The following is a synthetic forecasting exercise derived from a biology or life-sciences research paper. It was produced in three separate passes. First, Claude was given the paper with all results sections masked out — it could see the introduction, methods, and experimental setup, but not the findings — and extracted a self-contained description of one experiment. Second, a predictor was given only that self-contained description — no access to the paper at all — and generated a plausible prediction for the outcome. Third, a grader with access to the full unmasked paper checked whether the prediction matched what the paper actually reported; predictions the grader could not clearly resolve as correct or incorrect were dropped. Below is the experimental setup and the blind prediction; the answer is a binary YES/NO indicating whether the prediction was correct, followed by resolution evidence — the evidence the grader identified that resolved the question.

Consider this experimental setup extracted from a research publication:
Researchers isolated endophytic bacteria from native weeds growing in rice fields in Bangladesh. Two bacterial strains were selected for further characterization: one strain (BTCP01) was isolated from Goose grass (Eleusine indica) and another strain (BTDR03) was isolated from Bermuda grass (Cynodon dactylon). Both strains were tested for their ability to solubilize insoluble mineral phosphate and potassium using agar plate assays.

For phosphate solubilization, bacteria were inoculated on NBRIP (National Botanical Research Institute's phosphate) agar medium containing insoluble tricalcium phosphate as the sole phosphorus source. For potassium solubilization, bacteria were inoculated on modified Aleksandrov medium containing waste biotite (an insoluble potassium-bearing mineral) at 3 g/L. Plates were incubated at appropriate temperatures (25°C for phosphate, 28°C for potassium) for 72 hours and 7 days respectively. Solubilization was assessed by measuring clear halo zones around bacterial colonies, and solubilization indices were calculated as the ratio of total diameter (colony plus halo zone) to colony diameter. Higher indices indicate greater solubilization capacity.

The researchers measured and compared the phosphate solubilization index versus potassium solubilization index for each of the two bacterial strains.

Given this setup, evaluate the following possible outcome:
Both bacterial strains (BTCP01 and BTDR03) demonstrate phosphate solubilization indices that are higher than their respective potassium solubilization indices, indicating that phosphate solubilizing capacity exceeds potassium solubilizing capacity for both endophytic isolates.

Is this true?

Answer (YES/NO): NO